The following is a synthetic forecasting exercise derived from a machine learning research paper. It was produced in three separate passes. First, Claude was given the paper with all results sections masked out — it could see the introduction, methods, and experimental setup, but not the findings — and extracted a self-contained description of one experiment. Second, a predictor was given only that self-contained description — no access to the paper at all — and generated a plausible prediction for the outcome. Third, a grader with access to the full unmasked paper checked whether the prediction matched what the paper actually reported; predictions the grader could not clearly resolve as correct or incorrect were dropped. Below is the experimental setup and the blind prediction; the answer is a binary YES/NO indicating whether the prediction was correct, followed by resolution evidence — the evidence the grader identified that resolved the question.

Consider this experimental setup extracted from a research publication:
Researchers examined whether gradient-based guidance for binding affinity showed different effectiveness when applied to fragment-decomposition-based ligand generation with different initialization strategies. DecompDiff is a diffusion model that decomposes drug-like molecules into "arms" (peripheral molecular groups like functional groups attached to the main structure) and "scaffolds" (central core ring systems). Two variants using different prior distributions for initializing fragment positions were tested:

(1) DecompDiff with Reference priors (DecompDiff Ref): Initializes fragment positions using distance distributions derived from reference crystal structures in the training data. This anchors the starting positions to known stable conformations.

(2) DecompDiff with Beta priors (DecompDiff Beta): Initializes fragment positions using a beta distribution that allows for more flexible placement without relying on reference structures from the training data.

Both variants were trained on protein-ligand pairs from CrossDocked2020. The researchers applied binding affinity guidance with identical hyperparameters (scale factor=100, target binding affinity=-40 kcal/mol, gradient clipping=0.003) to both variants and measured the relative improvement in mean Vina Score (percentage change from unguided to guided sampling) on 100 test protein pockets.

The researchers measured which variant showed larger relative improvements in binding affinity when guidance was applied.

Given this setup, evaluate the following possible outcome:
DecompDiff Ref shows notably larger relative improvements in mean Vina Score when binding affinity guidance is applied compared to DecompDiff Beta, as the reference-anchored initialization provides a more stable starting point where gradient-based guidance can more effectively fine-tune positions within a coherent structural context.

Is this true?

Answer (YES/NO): NO